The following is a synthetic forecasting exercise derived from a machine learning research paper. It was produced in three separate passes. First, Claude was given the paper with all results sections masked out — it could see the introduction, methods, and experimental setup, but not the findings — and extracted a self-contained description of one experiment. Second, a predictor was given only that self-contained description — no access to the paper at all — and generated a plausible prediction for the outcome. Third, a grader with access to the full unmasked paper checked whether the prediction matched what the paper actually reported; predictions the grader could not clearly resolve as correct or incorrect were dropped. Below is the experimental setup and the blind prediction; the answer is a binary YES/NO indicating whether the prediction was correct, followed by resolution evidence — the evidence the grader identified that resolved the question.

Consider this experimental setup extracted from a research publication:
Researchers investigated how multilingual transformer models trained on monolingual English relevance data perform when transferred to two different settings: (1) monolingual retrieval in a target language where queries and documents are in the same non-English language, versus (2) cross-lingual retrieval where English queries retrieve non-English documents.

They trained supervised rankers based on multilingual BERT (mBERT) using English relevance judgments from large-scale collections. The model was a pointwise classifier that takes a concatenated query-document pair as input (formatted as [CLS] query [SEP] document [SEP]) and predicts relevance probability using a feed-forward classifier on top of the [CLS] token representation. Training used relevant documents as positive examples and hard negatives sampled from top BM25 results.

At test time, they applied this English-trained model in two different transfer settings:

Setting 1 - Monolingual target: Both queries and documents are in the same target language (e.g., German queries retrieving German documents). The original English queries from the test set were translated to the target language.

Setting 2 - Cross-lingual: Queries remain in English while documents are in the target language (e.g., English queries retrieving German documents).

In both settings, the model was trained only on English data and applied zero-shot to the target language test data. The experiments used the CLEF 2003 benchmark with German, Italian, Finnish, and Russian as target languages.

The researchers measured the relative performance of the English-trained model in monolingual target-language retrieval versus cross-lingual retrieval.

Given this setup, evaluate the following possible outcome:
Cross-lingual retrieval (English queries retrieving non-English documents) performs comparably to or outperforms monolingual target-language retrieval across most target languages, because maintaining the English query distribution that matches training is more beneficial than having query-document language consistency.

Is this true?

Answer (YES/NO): NO